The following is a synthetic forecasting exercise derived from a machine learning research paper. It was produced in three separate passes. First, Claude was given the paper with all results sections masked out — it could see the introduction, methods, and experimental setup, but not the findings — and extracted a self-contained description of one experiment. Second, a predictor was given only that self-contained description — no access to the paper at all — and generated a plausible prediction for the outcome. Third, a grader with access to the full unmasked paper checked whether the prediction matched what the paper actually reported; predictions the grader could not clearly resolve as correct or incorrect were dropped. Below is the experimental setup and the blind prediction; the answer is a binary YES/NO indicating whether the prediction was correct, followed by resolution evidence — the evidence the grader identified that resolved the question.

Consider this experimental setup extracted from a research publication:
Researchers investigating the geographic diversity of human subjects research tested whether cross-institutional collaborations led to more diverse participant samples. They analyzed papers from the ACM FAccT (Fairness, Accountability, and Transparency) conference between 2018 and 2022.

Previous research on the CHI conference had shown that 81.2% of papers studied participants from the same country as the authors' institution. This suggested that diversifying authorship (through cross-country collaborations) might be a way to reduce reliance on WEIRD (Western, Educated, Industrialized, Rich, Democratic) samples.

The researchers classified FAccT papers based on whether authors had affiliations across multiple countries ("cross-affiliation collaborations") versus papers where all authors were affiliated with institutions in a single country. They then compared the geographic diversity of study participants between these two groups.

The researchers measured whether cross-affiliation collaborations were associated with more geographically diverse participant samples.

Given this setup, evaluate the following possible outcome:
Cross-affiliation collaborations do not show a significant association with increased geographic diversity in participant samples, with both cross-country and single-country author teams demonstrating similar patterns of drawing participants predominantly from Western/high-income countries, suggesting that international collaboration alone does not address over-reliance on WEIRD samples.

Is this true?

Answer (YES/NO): YES